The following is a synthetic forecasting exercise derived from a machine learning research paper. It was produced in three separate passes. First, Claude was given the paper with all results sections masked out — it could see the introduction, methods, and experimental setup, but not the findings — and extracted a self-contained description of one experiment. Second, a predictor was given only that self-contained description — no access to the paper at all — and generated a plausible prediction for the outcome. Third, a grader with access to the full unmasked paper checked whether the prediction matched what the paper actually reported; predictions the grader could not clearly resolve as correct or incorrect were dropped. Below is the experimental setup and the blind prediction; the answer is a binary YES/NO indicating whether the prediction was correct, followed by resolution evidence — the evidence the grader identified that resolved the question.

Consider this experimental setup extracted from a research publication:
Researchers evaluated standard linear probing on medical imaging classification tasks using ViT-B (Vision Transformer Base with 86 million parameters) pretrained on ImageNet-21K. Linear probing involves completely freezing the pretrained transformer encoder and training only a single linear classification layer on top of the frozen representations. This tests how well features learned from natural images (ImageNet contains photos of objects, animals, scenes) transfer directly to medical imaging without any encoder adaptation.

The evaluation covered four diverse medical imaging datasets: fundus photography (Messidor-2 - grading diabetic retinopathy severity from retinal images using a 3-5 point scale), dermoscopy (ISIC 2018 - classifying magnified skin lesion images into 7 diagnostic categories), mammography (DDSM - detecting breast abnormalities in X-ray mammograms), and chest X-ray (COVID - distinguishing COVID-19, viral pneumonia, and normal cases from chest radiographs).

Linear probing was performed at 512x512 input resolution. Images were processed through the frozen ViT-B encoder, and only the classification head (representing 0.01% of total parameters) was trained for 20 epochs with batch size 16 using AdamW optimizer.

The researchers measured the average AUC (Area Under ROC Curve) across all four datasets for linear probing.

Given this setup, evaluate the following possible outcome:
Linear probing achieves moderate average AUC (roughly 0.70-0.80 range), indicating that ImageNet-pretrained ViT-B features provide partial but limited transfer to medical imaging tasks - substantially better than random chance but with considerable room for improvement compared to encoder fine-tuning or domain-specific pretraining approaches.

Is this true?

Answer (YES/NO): NO